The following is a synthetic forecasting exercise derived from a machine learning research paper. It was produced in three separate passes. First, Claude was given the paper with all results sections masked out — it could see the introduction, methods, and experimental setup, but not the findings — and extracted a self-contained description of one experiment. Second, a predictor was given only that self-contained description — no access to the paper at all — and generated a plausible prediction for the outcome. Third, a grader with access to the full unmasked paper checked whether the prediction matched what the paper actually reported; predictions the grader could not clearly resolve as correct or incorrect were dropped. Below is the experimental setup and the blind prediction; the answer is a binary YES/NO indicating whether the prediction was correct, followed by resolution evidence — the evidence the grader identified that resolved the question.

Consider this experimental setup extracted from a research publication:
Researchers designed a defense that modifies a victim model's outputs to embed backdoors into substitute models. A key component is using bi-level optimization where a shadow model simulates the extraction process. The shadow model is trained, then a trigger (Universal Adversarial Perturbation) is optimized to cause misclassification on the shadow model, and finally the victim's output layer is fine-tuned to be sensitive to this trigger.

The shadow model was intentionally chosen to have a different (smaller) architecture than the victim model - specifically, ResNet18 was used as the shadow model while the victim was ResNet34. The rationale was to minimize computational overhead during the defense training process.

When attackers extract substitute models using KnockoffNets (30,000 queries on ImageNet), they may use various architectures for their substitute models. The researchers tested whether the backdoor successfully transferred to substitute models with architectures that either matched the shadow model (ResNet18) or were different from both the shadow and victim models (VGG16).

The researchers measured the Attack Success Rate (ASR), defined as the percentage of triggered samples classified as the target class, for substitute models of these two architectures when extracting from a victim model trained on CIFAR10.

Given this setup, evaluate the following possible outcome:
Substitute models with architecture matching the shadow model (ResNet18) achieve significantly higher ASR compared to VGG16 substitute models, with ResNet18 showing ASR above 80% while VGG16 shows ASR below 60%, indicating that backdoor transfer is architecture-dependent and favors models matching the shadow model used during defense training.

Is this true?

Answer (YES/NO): NO